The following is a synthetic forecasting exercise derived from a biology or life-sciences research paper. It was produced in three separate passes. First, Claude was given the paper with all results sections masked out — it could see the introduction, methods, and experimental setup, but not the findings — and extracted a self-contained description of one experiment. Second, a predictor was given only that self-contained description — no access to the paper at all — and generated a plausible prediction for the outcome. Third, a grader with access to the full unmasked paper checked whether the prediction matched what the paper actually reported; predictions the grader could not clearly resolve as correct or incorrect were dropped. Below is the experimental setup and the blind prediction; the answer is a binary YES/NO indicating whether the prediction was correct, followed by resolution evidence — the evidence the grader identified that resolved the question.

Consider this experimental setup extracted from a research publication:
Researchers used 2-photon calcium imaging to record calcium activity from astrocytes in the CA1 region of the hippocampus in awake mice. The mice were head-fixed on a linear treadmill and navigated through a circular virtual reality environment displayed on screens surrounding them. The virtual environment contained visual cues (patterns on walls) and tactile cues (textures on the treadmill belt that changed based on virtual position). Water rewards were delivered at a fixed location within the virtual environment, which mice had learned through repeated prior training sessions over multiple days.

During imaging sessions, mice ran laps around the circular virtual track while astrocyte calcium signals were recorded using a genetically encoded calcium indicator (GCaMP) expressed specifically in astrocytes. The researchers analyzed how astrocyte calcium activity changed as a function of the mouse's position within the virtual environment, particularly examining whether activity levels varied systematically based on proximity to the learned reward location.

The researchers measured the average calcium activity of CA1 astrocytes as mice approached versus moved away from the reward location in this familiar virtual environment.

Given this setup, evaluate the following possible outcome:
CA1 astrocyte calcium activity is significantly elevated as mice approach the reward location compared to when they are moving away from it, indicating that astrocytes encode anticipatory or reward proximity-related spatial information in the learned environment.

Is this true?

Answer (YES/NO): YES